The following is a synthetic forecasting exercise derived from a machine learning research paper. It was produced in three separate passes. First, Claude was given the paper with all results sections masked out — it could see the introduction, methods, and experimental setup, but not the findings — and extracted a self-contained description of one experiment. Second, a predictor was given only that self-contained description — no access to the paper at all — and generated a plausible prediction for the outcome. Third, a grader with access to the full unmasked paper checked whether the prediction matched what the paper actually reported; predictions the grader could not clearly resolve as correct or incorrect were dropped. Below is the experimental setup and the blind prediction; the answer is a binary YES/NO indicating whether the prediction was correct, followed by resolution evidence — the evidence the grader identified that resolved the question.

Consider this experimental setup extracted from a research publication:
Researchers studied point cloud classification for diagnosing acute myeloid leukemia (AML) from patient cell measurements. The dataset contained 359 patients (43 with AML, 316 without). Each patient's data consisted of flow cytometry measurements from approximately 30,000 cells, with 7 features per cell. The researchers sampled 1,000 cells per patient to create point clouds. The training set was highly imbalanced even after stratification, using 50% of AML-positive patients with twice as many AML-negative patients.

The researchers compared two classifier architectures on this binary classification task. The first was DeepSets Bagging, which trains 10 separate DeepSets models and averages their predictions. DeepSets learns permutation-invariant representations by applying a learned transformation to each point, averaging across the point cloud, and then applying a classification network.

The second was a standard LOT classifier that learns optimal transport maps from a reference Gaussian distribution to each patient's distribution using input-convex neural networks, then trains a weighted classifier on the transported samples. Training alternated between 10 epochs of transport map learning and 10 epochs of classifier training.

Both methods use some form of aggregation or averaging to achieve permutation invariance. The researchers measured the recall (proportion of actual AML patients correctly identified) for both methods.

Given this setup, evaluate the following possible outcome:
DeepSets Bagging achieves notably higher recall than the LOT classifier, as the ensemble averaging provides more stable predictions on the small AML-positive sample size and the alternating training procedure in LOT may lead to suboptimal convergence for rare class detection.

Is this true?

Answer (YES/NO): NO